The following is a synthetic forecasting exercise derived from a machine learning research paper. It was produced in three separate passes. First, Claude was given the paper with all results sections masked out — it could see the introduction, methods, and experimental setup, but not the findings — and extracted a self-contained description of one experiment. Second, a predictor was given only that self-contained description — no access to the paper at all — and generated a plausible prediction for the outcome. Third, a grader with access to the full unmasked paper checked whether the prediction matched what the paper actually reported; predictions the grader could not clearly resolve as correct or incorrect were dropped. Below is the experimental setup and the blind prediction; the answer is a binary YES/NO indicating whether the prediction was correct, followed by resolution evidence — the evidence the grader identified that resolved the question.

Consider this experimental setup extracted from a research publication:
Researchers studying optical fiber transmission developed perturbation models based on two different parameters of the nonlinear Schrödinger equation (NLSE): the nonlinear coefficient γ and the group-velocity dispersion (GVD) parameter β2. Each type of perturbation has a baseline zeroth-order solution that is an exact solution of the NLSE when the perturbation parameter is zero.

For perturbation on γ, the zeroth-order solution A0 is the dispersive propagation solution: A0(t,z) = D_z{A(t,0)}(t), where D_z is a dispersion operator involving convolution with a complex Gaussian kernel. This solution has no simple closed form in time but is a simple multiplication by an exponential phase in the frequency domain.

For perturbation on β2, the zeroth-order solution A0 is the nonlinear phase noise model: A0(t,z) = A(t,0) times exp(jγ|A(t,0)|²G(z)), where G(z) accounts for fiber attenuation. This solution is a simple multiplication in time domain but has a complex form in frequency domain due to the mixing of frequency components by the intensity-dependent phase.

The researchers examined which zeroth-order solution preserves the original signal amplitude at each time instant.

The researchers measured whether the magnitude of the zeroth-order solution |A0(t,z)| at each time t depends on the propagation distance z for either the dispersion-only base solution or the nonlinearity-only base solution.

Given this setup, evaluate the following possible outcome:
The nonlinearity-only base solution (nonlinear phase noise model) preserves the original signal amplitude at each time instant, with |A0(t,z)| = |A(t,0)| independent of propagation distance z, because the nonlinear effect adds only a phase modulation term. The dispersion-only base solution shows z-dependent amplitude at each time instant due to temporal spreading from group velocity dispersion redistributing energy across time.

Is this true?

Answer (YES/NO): YES